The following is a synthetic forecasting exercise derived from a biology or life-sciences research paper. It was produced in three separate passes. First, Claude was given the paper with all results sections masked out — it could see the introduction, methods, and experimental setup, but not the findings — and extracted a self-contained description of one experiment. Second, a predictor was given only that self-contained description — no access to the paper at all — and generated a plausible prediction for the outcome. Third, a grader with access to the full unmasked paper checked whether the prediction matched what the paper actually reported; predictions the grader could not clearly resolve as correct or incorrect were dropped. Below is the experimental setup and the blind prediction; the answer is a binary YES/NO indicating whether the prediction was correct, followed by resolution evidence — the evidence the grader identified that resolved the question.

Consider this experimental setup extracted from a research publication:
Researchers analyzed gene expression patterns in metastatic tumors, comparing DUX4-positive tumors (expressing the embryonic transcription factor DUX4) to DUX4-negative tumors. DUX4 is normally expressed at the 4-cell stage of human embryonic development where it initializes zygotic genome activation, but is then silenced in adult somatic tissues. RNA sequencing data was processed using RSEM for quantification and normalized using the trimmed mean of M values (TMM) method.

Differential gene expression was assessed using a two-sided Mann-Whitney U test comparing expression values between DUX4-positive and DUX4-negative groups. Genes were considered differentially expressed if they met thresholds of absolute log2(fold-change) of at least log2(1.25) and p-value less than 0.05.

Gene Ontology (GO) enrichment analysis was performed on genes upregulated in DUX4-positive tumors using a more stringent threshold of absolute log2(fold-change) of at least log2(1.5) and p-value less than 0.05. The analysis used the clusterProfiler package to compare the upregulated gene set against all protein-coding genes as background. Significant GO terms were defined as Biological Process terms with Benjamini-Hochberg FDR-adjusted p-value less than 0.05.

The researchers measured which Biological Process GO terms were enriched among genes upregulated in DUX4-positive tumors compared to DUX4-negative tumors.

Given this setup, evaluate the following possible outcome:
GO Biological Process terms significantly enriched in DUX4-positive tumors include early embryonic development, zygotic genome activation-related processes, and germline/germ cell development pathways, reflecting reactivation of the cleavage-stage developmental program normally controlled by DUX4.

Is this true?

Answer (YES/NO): YES